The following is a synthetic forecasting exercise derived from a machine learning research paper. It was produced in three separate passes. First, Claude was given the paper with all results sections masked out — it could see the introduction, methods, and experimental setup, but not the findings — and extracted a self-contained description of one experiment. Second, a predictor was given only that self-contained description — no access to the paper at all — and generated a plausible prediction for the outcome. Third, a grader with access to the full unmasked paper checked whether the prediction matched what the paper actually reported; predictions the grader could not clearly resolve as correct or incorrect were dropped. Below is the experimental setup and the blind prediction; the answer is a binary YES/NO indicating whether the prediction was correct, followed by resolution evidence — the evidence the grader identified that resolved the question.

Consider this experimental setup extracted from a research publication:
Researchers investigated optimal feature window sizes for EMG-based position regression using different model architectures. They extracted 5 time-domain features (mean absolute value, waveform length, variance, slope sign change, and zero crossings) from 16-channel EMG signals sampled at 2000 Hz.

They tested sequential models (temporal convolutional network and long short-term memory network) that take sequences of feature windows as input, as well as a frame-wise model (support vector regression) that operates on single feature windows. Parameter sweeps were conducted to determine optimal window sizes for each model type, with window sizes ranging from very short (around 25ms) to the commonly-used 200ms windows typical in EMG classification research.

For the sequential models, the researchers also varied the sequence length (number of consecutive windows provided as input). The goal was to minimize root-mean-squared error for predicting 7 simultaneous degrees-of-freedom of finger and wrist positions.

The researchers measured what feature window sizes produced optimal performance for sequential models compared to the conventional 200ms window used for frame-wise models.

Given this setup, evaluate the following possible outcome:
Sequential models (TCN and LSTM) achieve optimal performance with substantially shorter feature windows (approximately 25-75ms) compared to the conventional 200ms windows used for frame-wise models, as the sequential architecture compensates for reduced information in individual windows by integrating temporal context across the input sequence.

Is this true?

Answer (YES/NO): YES